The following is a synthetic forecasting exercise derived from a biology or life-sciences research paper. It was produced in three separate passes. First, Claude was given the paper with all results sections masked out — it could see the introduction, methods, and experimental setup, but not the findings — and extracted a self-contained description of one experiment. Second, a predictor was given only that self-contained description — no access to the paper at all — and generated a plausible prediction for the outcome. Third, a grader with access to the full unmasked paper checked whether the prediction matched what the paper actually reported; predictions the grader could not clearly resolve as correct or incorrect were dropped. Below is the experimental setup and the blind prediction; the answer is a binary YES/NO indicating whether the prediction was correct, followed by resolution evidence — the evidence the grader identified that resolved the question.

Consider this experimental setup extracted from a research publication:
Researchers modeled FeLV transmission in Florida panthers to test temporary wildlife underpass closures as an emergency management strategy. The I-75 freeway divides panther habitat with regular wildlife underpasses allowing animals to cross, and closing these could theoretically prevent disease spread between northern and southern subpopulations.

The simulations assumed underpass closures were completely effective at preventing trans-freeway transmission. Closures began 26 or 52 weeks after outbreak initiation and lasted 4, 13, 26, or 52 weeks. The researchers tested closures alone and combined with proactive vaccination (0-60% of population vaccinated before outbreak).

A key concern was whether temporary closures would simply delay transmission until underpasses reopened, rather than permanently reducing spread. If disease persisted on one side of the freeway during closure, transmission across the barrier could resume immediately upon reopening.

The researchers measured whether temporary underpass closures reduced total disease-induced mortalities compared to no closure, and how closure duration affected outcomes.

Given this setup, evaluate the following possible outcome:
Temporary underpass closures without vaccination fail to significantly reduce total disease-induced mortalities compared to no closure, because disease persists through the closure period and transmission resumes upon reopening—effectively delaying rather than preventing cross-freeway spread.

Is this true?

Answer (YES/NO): YES